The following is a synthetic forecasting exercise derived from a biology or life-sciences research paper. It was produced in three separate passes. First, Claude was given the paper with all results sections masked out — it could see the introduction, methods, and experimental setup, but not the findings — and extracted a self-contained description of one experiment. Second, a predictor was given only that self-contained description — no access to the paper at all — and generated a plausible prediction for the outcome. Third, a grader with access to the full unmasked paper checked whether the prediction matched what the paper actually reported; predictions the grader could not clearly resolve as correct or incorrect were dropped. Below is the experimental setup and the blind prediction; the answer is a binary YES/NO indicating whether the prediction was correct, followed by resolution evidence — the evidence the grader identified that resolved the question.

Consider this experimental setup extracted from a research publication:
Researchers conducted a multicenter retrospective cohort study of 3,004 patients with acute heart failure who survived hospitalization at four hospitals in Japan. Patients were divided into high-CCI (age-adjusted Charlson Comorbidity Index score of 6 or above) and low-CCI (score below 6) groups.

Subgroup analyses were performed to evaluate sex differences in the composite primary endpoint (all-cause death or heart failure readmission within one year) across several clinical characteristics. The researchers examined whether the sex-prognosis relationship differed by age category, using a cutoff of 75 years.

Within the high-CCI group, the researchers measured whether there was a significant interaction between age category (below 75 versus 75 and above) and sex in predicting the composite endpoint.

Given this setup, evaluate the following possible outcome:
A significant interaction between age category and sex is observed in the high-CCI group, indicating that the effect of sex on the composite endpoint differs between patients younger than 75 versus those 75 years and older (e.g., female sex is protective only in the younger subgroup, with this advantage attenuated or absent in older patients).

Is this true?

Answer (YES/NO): NO